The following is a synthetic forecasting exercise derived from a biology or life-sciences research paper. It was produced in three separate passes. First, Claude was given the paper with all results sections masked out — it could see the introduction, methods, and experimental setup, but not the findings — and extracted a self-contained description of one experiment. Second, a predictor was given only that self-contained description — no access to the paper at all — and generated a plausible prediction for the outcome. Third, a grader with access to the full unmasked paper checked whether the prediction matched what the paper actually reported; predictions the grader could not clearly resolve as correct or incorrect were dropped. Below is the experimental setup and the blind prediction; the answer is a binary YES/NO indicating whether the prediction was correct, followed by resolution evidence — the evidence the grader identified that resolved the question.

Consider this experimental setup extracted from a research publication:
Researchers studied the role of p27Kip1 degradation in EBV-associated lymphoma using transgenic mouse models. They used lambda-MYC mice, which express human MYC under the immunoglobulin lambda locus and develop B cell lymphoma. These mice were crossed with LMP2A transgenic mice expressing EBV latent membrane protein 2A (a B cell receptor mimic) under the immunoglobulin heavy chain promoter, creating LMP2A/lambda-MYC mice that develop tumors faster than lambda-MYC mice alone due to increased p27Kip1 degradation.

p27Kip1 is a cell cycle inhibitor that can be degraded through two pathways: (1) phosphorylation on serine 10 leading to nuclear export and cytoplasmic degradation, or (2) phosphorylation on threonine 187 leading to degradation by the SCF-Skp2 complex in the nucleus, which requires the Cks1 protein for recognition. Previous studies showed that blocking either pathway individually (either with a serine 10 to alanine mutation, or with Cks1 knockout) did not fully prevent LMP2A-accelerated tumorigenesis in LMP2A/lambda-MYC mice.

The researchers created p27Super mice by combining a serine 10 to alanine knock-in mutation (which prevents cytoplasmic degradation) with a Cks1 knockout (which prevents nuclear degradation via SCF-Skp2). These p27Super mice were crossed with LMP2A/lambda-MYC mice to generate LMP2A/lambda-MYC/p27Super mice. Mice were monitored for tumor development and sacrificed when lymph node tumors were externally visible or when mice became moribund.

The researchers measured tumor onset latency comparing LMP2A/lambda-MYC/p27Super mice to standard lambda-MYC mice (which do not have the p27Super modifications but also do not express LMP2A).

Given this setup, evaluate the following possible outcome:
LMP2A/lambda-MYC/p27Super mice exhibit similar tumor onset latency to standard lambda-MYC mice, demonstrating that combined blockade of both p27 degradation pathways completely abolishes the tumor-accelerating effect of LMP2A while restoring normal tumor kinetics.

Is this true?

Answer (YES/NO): NO